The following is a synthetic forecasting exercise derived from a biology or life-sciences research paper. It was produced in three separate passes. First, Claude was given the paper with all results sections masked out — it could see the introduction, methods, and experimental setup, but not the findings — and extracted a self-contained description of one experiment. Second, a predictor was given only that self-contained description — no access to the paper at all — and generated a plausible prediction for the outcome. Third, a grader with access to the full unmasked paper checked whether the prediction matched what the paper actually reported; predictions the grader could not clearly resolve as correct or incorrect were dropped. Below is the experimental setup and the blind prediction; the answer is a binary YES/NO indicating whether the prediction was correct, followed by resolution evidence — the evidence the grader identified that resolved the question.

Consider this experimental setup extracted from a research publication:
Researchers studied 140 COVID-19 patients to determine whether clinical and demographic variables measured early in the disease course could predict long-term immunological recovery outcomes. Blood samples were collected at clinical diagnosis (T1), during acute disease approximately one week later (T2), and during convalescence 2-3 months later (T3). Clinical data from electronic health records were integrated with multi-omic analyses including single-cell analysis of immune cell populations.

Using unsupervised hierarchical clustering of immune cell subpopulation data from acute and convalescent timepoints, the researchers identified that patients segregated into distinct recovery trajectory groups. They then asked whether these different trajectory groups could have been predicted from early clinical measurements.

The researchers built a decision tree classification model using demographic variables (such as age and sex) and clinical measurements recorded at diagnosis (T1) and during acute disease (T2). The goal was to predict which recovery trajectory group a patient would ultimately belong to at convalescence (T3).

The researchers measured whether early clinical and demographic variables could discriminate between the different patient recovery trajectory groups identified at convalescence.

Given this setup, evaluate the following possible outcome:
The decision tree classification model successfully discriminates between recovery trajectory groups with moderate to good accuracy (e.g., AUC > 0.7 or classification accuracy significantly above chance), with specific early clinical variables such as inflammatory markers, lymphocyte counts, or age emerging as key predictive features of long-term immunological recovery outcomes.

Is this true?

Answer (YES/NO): NO